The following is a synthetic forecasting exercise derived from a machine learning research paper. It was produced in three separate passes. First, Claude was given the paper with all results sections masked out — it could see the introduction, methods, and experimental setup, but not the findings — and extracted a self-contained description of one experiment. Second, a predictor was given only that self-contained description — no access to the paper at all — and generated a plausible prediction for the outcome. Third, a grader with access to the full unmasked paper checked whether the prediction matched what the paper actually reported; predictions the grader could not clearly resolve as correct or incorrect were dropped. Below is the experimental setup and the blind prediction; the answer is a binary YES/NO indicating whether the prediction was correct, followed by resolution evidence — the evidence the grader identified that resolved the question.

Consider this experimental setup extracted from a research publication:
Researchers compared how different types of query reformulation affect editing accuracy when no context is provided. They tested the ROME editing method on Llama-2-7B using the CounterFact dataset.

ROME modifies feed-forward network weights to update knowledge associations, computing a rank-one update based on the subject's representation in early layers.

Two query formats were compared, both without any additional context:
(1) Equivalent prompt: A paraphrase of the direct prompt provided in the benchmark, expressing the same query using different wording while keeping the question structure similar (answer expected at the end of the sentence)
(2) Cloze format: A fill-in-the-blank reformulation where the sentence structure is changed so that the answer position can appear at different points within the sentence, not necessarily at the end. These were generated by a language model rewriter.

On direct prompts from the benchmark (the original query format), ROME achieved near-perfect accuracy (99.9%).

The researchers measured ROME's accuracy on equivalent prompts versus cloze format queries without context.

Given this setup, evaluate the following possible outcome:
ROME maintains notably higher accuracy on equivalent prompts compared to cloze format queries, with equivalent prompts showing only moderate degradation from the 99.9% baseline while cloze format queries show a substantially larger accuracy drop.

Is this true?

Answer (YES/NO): NO